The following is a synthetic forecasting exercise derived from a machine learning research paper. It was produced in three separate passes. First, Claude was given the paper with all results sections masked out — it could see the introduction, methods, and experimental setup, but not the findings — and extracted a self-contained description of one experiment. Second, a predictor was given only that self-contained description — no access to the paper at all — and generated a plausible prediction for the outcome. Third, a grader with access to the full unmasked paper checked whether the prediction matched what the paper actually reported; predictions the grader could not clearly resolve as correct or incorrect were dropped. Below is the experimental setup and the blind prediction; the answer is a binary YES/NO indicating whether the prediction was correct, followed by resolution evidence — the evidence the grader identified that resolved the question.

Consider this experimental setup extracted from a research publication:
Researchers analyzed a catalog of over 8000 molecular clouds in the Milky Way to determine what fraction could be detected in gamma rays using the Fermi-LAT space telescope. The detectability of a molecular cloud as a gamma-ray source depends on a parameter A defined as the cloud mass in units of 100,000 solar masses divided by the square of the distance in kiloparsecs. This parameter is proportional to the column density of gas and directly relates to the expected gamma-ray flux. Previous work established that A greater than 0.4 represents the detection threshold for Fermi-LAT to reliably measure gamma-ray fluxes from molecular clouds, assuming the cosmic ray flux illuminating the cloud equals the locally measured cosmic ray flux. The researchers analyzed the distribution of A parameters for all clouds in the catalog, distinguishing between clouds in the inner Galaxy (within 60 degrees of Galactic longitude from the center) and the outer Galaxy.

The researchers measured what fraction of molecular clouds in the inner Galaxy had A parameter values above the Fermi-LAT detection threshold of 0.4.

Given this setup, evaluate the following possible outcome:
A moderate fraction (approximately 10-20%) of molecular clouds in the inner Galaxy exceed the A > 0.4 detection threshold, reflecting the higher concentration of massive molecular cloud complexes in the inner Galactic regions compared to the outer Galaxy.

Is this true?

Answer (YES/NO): NO